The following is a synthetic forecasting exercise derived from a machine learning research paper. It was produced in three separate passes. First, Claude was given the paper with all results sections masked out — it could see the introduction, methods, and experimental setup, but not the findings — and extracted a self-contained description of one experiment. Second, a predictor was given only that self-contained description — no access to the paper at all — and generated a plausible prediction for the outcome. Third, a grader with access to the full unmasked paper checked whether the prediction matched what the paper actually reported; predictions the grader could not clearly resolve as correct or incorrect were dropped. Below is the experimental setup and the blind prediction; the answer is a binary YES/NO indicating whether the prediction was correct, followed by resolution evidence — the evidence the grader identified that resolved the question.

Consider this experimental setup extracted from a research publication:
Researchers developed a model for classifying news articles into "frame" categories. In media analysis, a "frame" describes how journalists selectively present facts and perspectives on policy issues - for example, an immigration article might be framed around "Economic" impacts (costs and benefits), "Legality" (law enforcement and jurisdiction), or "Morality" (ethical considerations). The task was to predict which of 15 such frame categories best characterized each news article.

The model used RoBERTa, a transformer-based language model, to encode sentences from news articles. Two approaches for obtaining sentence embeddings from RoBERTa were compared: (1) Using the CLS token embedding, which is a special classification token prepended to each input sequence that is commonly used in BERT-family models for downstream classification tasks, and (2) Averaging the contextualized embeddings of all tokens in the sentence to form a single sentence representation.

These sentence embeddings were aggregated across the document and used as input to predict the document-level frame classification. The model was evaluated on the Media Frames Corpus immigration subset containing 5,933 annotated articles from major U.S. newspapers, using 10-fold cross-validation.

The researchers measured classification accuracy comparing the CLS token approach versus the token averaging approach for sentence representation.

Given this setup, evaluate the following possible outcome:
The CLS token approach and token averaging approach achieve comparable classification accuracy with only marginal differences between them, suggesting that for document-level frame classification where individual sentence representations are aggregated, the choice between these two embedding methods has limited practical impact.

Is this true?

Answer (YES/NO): NO